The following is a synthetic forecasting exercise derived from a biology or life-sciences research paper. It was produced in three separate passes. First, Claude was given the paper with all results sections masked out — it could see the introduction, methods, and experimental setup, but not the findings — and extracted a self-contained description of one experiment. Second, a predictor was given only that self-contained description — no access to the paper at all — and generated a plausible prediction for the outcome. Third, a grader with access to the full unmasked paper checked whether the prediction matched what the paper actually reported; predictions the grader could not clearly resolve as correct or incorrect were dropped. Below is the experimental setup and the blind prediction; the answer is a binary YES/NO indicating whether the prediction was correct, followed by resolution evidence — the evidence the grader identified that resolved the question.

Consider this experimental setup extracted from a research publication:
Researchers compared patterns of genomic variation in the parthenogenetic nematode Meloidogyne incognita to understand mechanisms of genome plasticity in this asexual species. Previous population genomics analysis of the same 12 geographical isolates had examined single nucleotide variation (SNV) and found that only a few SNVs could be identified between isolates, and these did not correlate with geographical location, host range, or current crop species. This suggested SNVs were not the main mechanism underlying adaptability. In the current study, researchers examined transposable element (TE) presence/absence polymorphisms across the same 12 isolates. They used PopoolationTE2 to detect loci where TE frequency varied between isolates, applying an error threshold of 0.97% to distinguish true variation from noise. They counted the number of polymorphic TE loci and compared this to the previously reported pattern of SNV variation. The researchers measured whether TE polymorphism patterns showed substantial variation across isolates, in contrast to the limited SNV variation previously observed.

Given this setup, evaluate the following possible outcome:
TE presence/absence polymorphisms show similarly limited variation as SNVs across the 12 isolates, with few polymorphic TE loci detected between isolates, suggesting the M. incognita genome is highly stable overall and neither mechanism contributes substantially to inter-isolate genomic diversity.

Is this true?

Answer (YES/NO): NO